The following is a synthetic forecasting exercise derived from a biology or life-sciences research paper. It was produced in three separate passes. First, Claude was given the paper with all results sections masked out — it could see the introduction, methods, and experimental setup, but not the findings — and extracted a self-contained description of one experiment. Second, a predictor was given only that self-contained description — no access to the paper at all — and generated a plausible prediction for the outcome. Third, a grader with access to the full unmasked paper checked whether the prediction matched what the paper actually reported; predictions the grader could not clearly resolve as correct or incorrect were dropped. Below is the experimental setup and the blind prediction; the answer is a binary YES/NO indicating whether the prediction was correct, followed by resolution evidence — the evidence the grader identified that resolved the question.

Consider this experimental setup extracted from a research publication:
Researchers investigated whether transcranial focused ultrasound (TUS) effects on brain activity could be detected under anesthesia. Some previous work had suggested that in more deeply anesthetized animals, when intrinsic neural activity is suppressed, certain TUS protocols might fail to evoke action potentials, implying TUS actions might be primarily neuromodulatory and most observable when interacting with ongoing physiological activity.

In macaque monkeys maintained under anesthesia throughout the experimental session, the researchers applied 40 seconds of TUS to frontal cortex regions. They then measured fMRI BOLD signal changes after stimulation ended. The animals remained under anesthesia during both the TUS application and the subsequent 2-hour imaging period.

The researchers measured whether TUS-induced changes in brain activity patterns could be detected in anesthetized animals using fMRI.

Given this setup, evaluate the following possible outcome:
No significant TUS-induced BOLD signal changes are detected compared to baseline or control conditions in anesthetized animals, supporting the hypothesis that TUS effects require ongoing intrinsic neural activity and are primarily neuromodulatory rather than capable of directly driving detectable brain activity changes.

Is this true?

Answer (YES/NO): NO